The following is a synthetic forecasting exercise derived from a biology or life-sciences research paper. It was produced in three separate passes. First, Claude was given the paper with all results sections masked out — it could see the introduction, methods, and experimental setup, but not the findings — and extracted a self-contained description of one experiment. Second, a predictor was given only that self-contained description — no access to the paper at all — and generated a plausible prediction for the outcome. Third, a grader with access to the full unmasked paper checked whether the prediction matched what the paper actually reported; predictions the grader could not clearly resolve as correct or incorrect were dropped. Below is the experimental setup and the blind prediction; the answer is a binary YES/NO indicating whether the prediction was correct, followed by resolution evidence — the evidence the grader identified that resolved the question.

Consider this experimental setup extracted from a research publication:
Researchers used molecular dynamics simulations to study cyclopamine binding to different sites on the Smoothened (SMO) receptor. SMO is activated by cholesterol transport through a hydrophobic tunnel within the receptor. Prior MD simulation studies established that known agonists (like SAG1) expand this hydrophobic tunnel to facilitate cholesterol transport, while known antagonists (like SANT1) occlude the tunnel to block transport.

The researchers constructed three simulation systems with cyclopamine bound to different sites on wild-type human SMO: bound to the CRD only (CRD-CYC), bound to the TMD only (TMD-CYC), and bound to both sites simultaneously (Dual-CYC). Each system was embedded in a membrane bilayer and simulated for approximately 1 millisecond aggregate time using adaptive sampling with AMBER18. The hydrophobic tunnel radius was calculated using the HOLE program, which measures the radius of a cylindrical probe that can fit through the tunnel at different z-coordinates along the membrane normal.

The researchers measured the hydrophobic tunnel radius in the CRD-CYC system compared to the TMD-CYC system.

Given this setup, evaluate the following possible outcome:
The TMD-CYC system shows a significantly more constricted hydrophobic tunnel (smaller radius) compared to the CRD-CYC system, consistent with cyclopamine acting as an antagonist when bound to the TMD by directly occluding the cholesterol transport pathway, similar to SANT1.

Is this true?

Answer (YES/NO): YES